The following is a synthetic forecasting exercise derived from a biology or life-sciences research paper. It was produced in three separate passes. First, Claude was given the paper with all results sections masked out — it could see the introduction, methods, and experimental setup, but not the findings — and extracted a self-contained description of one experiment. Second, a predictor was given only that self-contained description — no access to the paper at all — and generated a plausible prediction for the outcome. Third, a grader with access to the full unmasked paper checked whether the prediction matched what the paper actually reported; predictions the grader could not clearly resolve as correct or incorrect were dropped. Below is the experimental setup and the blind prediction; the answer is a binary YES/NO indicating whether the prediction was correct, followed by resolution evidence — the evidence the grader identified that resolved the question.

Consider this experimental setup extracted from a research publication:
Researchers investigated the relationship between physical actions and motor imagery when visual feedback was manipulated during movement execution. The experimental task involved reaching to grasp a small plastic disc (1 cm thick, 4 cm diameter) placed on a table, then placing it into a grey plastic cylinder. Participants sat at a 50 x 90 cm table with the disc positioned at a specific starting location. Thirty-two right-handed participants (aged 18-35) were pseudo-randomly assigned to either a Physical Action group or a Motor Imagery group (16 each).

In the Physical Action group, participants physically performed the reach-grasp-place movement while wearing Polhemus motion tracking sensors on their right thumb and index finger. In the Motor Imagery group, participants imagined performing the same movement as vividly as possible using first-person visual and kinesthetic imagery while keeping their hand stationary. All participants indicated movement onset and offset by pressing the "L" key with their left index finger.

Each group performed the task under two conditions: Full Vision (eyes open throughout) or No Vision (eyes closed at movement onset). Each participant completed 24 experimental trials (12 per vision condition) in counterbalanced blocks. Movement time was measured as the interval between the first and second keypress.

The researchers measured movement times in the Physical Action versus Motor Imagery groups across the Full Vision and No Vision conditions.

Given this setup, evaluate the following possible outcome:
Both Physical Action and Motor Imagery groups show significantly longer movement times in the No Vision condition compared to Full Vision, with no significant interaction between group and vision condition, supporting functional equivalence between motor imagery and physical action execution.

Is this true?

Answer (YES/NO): NO